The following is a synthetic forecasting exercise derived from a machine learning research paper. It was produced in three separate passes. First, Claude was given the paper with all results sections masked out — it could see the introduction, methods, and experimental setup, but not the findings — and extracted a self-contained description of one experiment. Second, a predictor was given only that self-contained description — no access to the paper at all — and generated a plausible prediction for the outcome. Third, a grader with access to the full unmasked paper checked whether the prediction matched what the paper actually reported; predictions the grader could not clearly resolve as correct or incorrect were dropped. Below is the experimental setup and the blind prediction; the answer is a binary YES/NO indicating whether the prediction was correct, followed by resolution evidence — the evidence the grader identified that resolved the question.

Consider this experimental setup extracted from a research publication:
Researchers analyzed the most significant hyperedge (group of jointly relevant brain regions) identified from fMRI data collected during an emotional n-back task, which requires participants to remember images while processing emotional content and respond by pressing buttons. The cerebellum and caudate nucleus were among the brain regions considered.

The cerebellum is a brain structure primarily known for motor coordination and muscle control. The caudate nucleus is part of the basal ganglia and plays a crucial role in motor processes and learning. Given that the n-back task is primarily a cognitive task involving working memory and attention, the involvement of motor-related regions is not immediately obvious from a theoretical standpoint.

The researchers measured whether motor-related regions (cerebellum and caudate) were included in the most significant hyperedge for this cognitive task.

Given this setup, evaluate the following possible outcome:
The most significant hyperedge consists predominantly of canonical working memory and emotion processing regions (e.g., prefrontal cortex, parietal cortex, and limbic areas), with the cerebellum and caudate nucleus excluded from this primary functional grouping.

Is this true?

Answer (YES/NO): NO